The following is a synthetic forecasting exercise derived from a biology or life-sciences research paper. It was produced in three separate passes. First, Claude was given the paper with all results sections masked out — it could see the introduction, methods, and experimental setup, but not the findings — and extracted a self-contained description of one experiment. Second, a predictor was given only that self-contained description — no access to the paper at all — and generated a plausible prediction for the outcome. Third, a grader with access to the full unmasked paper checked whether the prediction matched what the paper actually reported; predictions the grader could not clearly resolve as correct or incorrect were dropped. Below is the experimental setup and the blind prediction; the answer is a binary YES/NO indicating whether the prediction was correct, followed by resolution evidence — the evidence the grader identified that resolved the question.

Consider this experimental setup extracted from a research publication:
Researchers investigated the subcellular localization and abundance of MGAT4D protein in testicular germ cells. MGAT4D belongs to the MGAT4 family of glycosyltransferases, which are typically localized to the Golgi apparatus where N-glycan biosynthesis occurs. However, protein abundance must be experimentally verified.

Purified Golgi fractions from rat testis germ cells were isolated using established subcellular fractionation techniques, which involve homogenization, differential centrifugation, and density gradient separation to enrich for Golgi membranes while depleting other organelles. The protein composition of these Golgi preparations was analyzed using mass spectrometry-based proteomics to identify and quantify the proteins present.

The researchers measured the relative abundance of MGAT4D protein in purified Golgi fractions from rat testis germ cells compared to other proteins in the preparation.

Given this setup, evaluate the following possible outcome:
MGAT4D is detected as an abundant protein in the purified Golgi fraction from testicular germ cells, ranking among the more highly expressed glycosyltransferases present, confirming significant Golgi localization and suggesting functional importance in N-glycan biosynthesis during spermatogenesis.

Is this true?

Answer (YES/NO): YES